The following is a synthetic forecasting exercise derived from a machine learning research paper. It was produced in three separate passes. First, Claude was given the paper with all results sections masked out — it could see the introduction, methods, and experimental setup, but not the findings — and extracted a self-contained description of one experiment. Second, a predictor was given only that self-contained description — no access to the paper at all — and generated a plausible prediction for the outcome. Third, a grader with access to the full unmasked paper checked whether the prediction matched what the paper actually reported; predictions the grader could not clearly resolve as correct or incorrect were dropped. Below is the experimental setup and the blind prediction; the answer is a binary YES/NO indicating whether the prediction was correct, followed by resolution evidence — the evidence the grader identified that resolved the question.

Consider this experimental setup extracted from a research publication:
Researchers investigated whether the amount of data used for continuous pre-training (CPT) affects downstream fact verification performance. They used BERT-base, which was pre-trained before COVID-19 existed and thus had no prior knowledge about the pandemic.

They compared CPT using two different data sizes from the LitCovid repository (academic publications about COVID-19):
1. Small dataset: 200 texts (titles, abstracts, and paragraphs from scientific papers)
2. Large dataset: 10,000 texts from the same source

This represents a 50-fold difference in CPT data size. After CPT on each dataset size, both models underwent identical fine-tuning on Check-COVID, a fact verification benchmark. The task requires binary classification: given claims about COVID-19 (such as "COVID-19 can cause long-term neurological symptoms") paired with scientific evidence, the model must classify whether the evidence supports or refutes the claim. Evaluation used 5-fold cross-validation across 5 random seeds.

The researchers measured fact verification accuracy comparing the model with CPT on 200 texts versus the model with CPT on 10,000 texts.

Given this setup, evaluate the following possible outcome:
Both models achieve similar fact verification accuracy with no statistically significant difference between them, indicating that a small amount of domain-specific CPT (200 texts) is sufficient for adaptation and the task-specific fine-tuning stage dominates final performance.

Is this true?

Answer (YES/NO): NO